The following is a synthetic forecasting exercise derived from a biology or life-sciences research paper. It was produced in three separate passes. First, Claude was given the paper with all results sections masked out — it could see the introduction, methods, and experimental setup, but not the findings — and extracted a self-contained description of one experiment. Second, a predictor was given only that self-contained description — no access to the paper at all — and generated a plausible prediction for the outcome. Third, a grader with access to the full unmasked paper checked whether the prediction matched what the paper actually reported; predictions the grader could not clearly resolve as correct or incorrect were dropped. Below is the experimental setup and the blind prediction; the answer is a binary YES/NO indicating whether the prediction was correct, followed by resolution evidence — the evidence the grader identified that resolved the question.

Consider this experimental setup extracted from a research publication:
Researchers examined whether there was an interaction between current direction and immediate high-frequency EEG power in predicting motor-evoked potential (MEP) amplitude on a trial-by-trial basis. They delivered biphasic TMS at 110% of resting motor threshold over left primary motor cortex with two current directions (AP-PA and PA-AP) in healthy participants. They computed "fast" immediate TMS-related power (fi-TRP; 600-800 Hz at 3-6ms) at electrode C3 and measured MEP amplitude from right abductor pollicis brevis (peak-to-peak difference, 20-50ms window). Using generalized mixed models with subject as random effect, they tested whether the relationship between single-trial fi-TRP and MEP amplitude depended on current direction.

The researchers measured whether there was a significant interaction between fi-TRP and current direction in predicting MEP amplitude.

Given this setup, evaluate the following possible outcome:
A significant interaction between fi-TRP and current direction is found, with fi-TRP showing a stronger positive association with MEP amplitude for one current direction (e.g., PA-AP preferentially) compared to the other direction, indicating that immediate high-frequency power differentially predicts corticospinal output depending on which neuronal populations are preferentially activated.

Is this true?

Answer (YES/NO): NO